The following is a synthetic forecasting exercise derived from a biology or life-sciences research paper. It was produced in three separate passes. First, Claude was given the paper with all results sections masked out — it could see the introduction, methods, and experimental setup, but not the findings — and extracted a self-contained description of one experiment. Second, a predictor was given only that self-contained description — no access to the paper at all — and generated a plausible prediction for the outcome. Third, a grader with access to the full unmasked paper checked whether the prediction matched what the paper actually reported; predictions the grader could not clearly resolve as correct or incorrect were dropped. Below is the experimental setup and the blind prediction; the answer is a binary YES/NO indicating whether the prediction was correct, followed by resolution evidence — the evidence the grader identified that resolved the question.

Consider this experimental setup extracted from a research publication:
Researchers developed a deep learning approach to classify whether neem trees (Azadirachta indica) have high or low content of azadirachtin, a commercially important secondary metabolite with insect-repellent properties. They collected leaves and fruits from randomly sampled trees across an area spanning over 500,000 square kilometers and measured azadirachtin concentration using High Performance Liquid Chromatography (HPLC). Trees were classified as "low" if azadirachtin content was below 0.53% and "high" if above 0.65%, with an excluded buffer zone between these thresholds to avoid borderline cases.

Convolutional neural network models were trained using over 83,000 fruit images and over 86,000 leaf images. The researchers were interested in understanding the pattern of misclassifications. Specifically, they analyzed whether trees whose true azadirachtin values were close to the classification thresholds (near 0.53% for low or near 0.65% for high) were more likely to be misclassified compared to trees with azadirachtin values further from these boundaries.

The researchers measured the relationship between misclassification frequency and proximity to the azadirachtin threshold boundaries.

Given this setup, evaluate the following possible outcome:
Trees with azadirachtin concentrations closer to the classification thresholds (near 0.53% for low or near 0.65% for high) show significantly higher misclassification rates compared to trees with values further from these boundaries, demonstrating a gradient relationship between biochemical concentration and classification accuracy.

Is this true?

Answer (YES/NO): NO